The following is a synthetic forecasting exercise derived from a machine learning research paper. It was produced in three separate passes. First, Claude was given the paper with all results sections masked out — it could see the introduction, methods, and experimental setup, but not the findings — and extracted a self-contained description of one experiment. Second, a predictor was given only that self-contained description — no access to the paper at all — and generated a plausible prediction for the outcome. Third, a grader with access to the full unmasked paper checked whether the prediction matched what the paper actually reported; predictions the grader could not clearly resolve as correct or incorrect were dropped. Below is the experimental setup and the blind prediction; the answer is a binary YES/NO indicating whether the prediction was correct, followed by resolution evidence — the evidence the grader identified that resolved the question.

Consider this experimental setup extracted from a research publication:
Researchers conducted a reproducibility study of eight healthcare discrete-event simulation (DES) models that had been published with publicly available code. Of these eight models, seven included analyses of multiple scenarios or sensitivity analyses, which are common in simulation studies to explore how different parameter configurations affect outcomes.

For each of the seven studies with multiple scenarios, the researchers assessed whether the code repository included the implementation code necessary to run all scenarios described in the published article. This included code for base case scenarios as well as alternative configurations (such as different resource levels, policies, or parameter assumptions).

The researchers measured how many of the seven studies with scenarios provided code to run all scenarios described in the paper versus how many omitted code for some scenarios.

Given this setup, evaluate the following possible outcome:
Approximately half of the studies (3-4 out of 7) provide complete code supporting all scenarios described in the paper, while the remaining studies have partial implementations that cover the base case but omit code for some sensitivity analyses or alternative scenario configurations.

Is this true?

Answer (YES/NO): NO